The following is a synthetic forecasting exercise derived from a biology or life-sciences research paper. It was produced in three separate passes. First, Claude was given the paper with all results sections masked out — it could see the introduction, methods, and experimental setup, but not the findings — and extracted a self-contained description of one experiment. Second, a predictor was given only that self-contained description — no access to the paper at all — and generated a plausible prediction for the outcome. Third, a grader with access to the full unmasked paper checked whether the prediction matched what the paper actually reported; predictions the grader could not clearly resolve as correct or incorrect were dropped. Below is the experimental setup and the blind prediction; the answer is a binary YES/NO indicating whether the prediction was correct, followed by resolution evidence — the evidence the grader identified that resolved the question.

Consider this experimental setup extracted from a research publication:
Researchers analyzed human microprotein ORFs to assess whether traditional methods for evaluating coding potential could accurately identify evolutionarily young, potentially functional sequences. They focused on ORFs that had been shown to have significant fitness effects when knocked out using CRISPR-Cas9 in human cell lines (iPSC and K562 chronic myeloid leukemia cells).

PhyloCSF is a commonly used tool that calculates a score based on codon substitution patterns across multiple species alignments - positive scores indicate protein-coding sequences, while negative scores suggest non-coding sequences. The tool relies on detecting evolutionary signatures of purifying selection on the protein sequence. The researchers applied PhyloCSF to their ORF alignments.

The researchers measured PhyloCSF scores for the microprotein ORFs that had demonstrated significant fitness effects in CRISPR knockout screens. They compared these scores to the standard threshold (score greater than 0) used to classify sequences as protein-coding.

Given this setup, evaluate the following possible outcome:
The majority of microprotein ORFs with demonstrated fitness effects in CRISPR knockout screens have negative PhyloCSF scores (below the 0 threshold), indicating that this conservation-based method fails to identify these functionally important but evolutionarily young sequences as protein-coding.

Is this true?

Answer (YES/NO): YES